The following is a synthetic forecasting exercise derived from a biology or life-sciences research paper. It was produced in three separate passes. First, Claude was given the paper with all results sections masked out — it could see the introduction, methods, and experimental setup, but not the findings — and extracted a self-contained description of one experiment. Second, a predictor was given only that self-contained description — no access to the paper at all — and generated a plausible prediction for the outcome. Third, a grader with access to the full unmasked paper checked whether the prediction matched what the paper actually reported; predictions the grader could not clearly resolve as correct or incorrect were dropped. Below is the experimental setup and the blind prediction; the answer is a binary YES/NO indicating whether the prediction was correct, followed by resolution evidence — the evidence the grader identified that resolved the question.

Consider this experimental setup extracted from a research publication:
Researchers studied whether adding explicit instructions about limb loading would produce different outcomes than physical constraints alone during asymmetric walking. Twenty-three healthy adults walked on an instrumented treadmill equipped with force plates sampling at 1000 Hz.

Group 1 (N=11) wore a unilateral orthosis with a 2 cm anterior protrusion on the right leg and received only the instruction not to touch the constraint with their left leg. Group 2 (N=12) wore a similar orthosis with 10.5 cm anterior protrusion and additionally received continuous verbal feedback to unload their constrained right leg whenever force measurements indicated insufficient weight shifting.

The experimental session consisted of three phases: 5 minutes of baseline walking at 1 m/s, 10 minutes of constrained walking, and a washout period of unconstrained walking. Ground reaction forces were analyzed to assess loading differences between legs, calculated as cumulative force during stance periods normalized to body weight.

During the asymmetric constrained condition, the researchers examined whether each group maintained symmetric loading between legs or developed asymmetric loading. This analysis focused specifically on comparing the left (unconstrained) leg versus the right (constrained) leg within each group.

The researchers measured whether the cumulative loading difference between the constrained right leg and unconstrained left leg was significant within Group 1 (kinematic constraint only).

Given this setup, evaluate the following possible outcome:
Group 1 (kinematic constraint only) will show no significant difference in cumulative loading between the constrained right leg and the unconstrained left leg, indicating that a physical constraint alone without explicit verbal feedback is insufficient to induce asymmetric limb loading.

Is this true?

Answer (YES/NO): YES